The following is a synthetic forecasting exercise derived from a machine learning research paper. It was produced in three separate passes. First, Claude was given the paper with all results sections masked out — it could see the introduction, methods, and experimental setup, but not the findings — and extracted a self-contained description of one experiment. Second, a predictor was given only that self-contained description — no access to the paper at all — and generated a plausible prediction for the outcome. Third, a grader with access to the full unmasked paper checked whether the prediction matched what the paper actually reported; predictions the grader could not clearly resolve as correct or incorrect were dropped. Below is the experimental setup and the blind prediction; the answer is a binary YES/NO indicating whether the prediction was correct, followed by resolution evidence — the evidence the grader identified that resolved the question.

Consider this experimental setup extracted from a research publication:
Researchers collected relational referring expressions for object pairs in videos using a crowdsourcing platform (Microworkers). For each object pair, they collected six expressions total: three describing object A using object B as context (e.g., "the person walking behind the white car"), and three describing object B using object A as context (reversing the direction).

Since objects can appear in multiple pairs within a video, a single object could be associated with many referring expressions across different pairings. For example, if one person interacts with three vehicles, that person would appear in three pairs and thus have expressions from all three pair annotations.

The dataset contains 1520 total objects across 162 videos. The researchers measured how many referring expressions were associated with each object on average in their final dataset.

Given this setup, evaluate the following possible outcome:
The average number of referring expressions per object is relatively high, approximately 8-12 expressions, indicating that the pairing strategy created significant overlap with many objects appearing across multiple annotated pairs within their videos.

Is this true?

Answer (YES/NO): YES